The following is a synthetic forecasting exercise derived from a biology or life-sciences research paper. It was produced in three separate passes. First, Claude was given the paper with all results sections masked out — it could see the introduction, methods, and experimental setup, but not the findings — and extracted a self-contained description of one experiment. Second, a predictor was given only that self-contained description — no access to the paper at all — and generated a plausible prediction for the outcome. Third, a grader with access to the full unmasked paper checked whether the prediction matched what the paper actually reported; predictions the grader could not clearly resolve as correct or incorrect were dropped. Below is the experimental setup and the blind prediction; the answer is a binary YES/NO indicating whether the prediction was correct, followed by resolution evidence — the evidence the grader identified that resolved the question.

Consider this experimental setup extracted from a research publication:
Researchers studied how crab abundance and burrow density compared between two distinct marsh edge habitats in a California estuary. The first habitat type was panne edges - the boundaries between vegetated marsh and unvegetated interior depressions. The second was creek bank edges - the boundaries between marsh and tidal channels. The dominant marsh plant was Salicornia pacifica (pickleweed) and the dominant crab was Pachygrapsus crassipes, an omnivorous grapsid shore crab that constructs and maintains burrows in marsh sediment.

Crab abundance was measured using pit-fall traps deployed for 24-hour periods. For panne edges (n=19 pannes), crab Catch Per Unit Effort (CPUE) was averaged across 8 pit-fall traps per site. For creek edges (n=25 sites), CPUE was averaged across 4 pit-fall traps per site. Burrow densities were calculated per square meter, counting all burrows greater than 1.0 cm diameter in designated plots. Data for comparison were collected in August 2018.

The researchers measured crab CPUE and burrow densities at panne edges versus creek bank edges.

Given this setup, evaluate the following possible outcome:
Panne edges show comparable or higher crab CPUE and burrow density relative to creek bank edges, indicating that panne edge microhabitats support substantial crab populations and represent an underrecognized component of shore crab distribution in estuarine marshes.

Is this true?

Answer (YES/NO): NO